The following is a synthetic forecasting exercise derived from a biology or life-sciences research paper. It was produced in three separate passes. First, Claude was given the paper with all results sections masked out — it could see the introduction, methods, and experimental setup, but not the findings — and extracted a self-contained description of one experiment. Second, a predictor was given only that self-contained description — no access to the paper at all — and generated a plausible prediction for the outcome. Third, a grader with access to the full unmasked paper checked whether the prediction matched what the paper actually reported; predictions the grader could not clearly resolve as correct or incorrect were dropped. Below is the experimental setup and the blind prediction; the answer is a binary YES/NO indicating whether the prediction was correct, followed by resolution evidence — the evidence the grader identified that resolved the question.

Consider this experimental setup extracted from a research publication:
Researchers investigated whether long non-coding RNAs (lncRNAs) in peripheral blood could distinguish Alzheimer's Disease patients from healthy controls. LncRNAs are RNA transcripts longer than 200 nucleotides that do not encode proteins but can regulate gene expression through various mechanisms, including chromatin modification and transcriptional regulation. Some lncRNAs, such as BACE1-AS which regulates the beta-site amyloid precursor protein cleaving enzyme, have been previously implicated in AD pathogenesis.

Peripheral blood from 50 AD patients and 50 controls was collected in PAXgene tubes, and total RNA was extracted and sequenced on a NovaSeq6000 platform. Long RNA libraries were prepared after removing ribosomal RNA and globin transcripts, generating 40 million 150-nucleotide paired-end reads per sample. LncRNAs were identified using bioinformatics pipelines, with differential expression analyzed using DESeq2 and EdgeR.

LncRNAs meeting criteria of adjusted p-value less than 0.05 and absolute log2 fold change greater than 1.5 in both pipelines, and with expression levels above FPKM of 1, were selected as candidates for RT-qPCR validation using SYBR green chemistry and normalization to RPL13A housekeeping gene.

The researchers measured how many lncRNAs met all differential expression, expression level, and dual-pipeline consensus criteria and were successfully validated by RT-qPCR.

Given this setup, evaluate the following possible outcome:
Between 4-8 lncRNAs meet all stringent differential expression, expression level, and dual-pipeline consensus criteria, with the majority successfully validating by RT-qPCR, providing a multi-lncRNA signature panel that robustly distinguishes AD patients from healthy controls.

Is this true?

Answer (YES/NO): NO